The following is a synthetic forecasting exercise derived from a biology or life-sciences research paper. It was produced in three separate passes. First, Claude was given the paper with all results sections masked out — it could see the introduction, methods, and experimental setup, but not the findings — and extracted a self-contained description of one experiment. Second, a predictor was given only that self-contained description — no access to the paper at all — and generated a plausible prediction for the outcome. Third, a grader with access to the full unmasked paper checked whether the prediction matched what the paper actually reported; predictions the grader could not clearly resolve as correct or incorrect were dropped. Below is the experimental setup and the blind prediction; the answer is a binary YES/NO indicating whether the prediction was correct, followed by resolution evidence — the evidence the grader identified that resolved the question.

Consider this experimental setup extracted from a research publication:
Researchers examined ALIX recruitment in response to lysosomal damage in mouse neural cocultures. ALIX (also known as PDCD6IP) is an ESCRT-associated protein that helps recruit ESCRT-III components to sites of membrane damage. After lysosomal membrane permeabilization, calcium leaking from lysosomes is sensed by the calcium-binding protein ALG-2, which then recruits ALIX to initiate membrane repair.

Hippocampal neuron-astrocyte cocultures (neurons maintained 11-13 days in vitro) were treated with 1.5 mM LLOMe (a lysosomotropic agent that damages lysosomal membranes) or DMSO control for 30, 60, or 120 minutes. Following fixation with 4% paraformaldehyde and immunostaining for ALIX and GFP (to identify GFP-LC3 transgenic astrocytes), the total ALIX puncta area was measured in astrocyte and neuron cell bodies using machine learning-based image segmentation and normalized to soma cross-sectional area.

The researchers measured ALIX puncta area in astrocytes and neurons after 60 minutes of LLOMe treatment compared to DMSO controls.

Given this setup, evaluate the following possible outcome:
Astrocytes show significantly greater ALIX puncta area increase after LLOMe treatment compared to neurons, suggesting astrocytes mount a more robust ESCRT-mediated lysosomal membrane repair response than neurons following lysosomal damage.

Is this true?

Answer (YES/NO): YES